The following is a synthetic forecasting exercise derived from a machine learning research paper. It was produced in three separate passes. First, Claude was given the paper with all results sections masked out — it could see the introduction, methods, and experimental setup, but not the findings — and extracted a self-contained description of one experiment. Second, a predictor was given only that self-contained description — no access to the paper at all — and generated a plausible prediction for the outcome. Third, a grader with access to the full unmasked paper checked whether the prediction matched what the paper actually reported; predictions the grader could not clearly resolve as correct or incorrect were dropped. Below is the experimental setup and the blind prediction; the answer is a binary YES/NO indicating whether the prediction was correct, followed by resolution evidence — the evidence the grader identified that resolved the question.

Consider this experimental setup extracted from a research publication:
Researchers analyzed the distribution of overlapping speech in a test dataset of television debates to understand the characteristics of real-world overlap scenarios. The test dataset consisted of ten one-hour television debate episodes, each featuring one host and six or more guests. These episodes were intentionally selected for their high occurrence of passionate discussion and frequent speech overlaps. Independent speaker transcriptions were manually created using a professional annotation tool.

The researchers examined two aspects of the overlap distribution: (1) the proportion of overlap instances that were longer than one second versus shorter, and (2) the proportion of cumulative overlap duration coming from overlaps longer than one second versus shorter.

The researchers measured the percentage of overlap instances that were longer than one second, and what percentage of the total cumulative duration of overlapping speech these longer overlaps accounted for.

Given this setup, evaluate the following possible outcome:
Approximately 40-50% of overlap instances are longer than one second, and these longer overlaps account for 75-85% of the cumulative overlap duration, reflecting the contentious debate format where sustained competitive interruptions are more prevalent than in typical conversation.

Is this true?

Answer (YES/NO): YES